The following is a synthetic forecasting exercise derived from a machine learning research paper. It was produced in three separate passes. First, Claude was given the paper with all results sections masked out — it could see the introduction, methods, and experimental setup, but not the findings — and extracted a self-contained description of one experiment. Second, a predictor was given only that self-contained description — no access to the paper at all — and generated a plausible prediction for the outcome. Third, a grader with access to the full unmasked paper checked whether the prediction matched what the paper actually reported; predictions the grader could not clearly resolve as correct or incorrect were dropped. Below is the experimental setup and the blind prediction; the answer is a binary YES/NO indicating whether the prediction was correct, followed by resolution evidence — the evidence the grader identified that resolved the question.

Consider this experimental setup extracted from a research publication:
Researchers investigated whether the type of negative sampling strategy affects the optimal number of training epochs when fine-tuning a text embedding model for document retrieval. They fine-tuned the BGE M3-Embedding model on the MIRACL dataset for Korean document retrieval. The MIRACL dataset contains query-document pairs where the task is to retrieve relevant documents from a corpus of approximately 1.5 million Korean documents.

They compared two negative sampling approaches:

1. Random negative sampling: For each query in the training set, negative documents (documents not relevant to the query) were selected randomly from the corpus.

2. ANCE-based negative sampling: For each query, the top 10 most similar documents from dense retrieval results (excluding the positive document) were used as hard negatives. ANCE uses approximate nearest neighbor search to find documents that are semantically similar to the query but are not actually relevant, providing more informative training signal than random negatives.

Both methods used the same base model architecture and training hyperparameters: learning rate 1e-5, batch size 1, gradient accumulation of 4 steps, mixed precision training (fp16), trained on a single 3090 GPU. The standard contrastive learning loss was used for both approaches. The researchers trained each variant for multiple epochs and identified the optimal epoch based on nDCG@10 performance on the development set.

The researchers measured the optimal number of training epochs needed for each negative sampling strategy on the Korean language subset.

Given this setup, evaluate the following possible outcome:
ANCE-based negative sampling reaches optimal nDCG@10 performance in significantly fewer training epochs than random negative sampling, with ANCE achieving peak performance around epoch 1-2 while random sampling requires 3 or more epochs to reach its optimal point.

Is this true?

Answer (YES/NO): NO